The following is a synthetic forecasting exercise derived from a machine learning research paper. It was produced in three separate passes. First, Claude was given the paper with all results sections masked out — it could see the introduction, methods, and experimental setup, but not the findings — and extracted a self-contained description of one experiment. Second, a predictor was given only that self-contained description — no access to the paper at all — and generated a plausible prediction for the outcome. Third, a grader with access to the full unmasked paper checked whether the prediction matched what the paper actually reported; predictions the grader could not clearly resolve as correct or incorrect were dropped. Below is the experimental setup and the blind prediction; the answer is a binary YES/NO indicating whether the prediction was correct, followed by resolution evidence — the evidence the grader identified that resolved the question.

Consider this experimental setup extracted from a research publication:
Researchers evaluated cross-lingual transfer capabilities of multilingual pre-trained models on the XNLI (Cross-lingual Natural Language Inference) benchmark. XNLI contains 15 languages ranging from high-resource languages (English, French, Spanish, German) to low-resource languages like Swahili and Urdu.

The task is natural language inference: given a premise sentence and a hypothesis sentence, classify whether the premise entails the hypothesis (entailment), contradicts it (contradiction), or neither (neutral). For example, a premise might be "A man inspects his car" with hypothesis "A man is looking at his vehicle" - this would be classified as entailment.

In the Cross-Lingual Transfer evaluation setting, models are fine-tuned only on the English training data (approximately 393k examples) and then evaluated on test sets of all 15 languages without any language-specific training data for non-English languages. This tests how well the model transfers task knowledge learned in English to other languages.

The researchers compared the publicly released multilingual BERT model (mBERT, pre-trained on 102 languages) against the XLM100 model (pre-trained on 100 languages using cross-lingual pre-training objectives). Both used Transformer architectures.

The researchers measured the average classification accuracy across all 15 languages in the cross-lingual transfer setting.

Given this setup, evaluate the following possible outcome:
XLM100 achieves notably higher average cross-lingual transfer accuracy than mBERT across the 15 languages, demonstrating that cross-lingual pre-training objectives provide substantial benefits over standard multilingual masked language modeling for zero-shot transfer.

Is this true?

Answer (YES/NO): YES